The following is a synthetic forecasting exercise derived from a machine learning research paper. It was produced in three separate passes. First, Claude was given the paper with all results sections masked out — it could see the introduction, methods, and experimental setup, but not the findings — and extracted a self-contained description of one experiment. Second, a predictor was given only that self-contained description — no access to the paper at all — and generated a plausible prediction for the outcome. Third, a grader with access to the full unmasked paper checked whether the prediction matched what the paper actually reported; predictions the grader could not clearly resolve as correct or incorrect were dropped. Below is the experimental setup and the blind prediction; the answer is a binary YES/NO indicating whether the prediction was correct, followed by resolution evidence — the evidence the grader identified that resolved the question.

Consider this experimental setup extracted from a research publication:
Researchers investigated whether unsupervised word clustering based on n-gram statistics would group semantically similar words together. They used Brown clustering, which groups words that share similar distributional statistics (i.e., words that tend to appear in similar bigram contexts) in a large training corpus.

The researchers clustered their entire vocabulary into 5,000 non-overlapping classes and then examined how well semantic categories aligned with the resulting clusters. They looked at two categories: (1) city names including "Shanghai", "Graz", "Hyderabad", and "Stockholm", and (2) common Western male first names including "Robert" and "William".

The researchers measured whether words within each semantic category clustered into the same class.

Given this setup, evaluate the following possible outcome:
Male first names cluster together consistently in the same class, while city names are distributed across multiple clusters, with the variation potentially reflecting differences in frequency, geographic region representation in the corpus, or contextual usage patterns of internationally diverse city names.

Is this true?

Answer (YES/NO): NO